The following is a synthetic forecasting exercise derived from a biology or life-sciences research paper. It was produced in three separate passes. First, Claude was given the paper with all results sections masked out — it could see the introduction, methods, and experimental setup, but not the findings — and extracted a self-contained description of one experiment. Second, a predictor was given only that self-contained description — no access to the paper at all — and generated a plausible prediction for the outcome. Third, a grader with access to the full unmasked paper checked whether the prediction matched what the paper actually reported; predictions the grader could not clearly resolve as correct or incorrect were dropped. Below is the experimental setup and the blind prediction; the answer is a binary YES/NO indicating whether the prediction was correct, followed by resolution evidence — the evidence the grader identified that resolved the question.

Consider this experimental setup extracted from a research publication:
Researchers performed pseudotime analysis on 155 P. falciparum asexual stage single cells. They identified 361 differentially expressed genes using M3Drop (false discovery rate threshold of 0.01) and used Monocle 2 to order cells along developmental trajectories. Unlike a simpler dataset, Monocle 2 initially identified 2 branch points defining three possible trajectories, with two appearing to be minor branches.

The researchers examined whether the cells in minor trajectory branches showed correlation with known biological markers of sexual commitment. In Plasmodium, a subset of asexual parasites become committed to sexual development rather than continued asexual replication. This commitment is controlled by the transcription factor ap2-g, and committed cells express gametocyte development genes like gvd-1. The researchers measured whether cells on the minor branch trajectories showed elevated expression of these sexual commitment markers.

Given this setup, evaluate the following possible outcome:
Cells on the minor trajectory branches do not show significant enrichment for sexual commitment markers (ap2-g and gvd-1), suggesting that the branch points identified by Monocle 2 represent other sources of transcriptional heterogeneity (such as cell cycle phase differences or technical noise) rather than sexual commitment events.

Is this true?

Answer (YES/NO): YES